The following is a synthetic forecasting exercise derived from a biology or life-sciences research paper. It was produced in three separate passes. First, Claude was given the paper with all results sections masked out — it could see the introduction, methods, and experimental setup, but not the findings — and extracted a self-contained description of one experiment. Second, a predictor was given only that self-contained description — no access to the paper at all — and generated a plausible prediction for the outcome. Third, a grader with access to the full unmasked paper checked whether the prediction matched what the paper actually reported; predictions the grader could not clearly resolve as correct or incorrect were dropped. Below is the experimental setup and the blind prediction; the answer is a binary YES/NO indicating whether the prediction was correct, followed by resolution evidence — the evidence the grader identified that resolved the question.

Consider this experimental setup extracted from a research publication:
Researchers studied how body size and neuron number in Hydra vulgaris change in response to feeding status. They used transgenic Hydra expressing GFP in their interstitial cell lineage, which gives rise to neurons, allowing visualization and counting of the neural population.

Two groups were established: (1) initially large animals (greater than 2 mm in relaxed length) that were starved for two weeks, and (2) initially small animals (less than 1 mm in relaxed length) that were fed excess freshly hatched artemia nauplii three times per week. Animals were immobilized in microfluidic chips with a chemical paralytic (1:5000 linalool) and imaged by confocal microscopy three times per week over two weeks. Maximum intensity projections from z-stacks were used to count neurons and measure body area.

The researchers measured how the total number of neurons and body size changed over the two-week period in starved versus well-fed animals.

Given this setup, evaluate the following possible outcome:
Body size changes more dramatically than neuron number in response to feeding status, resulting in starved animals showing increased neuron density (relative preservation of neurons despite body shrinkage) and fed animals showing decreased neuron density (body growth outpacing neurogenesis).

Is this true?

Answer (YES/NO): NO